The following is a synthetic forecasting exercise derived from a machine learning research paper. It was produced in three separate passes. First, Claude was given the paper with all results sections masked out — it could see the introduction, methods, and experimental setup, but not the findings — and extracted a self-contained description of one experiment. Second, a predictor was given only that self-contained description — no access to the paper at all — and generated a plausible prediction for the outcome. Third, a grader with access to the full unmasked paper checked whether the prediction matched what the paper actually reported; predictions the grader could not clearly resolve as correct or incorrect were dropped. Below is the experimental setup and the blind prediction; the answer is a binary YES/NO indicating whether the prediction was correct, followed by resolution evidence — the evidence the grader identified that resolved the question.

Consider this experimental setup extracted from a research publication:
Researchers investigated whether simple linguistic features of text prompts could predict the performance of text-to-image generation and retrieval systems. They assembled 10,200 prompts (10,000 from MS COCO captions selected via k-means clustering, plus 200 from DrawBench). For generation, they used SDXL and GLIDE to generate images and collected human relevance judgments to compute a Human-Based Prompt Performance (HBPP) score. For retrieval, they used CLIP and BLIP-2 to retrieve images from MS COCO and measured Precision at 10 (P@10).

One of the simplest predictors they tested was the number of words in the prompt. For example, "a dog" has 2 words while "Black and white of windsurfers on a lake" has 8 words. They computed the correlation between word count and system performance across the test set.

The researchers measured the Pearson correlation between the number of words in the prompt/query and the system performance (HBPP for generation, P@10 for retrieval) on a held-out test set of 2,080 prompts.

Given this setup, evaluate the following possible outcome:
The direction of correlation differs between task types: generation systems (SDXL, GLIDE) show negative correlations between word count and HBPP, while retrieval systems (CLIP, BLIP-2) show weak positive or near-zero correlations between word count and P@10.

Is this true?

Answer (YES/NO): NO